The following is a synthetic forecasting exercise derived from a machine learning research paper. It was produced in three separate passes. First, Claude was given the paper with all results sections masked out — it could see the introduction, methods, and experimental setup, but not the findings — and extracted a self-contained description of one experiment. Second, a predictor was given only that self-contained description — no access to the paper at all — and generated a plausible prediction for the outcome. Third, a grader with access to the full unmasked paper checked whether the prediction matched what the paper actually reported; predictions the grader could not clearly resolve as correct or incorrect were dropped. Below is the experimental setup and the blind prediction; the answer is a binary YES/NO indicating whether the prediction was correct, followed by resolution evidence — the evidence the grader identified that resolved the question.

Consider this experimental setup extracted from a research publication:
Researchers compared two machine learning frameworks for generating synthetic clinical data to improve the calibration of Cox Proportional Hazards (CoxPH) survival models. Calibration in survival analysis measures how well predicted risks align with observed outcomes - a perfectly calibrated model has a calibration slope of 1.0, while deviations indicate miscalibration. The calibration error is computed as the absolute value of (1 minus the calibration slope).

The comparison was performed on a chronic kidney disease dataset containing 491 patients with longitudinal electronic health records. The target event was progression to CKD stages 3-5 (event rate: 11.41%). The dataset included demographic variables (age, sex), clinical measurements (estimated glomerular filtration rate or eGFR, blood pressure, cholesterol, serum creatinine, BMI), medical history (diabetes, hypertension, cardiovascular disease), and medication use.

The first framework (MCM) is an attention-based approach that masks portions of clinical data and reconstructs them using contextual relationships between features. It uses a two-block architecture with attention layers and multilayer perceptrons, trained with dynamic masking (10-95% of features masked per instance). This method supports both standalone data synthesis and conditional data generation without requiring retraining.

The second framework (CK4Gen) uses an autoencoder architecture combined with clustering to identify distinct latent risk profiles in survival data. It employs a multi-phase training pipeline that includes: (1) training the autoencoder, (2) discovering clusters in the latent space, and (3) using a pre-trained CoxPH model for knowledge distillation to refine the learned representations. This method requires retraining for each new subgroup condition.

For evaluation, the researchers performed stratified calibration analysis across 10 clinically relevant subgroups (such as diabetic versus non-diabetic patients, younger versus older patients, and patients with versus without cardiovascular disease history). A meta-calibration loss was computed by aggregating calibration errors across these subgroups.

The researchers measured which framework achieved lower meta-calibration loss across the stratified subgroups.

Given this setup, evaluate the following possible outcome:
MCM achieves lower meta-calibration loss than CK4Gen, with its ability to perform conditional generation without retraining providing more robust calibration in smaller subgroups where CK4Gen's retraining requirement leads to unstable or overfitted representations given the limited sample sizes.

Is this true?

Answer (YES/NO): NO